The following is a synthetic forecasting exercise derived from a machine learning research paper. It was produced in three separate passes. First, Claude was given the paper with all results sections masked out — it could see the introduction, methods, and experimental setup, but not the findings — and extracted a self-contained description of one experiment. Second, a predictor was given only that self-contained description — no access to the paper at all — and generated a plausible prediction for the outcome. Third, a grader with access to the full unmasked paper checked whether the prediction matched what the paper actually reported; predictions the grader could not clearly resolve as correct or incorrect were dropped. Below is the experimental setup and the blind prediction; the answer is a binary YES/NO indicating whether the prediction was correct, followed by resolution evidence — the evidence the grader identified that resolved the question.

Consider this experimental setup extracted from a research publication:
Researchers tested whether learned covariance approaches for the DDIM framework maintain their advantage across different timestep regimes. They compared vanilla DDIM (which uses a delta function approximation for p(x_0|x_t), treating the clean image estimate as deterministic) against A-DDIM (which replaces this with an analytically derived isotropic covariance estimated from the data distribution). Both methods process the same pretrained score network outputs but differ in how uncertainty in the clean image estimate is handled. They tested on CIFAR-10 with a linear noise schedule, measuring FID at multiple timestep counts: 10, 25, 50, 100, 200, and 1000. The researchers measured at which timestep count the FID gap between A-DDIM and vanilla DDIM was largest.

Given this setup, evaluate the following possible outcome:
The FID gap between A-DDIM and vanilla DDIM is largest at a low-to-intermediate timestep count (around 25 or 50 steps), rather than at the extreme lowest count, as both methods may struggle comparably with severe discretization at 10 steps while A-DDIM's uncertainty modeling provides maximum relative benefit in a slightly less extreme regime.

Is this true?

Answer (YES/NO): NO